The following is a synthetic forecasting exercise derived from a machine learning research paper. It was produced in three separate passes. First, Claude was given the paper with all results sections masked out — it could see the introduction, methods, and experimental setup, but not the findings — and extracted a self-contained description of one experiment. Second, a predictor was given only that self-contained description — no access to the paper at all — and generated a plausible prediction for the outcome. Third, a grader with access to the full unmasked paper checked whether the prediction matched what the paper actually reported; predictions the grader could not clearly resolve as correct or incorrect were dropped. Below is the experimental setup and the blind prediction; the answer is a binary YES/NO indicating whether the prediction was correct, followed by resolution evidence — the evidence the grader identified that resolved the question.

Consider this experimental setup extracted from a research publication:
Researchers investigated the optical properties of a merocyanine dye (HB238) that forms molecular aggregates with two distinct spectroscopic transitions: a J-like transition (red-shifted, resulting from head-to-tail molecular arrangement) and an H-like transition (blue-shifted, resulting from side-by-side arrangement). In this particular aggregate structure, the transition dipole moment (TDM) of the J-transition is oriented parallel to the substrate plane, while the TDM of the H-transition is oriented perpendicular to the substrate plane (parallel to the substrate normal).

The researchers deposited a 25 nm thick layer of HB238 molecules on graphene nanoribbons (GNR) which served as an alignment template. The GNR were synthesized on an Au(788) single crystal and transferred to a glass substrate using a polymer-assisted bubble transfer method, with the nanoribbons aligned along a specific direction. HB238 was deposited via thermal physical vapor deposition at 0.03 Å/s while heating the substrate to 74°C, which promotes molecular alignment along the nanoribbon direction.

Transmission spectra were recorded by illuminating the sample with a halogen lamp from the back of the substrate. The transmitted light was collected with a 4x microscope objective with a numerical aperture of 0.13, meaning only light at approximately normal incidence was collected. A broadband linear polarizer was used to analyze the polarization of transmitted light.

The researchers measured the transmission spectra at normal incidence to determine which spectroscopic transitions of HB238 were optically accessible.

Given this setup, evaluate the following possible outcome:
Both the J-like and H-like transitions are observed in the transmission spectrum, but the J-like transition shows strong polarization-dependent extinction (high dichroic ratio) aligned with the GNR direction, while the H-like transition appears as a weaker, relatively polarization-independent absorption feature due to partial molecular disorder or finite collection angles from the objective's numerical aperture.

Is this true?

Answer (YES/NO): NO